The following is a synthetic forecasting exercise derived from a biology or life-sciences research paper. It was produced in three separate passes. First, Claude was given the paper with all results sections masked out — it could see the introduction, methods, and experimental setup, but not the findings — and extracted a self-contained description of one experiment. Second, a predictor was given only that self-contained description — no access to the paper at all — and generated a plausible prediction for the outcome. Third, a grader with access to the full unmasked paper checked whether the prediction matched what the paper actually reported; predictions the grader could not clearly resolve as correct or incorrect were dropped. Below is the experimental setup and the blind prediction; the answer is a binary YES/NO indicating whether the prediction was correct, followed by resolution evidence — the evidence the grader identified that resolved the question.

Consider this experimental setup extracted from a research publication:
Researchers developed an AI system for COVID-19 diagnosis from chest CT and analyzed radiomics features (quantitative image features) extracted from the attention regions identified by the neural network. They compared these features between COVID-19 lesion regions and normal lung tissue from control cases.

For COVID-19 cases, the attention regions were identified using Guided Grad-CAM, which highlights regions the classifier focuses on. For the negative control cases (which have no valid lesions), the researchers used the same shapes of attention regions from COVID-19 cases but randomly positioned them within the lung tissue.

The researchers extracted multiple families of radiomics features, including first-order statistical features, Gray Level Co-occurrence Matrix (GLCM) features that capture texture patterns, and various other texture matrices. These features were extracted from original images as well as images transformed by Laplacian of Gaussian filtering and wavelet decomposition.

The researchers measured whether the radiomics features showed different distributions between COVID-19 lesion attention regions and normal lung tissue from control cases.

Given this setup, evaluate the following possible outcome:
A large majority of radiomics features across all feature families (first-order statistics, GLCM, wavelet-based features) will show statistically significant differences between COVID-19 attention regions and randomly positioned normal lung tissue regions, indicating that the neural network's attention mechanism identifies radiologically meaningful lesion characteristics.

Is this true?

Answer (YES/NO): NO